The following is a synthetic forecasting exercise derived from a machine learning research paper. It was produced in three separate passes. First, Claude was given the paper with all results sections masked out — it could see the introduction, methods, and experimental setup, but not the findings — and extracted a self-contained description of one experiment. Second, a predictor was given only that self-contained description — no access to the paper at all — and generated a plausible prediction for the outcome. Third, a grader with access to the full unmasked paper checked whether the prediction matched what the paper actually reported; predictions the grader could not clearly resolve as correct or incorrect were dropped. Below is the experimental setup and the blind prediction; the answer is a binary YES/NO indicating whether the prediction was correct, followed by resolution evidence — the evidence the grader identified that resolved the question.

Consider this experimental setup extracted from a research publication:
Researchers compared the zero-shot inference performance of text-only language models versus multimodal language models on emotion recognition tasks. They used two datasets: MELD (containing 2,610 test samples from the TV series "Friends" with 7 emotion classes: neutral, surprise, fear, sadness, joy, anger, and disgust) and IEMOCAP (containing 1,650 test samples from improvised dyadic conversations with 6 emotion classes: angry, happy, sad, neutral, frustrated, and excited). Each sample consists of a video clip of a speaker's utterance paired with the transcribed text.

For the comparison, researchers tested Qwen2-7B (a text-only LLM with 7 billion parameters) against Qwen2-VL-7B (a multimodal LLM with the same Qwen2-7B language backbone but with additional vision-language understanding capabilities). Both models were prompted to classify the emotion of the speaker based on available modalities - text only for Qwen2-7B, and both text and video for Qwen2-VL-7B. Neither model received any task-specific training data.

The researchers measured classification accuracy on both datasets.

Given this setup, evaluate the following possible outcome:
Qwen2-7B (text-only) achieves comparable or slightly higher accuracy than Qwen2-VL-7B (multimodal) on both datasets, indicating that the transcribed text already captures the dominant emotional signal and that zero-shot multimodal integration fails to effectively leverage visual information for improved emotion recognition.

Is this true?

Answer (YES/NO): NO